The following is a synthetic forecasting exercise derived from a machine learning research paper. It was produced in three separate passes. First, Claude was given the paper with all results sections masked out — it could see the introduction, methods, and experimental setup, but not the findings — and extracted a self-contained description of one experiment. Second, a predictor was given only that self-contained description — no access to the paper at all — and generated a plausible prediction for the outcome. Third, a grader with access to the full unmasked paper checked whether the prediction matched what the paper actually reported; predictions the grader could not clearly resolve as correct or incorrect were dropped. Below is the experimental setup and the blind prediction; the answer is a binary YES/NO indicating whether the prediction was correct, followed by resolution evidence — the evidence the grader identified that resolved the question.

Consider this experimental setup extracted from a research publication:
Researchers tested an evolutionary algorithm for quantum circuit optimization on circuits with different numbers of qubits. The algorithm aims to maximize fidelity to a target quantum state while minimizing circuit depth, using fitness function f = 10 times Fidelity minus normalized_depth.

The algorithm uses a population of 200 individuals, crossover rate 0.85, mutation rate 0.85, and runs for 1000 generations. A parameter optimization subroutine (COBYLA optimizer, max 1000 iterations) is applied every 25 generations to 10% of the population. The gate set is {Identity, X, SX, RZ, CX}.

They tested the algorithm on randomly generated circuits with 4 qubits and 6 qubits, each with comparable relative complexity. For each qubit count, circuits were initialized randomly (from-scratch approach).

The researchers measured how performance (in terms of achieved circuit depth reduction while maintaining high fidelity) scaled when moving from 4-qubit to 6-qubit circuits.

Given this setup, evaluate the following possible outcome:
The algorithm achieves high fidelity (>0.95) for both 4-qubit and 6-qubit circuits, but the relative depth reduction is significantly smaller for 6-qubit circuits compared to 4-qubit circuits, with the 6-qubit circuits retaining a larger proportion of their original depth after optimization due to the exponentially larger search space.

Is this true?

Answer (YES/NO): NO